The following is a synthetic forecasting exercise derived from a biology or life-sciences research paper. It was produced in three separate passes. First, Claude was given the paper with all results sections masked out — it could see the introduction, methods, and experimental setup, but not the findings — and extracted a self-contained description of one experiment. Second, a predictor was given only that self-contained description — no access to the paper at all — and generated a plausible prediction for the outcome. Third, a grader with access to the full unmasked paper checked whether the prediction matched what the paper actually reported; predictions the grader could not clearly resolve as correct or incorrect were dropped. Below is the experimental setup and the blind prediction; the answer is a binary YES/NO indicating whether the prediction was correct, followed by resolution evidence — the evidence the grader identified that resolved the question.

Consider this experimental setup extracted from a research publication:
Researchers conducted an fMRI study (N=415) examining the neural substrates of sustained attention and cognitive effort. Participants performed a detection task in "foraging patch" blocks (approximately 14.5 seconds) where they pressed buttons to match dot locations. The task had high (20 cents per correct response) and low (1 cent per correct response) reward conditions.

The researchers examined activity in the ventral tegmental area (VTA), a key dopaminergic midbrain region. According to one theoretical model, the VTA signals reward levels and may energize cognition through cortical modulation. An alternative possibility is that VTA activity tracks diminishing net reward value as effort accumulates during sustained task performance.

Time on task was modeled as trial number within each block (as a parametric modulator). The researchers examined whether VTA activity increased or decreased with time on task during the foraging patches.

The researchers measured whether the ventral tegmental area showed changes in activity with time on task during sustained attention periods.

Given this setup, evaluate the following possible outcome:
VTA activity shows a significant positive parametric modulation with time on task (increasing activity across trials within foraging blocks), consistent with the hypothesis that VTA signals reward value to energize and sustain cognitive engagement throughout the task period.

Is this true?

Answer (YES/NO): YES